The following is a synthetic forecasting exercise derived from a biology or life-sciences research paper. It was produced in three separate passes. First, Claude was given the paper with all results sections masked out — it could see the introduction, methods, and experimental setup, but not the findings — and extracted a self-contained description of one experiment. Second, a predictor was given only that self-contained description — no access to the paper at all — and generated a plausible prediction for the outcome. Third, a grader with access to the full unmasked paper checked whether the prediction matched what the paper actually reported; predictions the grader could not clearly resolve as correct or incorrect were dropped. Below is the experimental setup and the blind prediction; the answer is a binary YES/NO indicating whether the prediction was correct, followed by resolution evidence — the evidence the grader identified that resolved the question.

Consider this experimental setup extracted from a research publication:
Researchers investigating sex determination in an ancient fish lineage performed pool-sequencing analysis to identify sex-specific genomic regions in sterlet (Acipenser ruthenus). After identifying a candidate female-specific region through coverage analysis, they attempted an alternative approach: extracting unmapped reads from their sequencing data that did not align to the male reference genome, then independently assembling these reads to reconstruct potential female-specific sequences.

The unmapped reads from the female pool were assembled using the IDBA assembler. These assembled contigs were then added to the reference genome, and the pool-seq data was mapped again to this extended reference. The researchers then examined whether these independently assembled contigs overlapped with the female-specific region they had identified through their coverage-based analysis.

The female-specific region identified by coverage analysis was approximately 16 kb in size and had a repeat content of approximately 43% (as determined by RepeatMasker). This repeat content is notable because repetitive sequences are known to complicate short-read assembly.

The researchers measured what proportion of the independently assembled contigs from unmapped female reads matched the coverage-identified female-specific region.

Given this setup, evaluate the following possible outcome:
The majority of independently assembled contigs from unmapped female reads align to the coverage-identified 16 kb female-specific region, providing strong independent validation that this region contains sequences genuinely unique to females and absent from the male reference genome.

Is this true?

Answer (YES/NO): NO